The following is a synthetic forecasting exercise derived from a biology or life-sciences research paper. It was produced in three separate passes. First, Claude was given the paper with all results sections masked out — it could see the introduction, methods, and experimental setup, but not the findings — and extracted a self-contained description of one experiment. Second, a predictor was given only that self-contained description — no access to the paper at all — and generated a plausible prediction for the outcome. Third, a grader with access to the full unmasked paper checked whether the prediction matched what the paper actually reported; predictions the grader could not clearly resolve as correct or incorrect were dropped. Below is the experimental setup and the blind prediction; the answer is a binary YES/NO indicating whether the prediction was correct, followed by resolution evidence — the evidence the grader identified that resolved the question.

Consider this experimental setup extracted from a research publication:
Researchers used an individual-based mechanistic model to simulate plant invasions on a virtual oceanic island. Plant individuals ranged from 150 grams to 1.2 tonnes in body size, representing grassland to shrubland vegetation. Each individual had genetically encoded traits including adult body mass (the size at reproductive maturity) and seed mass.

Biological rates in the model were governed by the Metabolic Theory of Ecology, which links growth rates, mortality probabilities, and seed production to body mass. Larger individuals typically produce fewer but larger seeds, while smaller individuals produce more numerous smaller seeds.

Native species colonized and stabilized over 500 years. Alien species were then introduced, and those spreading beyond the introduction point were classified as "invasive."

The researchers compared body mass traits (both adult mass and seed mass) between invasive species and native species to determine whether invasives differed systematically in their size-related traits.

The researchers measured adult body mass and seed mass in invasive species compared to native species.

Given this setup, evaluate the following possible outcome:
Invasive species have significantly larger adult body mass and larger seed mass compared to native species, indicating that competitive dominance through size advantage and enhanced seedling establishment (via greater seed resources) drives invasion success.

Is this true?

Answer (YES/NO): NO